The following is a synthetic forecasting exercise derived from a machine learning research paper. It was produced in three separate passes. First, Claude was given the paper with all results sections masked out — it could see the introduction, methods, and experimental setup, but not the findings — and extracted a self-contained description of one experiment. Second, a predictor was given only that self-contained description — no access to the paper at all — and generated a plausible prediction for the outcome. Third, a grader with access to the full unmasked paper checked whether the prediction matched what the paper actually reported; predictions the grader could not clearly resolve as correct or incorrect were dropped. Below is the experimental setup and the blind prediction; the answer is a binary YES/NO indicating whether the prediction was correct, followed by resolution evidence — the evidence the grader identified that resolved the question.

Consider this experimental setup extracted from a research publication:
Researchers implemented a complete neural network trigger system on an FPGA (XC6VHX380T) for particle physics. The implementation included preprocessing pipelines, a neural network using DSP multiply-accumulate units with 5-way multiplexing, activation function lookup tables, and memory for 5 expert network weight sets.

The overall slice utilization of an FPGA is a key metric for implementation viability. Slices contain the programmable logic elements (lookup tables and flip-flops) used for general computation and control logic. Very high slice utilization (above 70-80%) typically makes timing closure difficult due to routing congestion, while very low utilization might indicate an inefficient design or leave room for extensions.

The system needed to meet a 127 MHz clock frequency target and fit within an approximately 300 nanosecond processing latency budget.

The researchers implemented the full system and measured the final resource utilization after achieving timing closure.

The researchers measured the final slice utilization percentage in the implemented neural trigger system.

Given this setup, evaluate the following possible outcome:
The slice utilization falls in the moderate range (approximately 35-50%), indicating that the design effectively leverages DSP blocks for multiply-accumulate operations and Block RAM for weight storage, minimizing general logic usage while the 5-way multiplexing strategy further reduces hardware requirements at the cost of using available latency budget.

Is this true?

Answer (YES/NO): YES